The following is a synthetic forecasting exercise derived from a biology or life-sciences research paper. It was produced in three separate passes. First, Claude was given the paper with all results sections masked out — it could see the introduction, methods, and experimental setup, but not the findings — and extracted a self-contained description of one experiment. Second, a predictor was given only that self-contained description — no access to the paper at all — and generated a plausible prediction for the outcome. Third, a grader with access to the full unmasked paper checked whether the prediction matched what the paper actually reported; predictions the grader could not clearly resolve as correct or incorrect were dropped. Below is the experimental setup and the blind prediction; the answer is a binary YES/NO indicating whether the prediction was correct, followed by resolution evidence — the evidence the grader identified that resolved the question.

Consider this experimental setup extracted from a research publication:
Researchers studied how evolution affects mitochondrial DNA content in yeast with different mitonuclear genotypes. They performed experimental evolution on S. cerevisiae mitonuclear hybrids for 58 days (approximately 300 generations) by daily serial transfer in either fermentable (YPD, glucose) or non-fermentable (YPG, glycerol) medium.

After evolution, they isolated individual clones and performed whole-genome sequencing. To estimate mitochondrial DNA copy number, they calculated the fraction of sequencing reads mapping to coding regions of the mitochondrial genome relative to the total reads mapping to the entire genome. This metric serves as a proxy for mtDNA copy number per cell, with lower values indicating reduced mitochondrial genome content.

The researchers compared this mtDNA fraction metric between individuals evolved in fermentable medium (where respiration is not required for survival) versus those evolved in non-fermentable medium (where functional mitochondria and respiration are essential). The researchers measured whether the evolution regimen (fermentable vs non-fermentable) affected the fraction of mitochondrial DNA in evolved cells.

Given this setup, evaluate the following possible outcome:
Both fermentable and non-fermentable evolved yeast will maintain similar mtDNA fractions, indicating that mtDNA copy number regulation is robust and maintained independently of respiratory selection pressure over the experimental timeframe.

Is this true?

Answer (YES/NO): NO